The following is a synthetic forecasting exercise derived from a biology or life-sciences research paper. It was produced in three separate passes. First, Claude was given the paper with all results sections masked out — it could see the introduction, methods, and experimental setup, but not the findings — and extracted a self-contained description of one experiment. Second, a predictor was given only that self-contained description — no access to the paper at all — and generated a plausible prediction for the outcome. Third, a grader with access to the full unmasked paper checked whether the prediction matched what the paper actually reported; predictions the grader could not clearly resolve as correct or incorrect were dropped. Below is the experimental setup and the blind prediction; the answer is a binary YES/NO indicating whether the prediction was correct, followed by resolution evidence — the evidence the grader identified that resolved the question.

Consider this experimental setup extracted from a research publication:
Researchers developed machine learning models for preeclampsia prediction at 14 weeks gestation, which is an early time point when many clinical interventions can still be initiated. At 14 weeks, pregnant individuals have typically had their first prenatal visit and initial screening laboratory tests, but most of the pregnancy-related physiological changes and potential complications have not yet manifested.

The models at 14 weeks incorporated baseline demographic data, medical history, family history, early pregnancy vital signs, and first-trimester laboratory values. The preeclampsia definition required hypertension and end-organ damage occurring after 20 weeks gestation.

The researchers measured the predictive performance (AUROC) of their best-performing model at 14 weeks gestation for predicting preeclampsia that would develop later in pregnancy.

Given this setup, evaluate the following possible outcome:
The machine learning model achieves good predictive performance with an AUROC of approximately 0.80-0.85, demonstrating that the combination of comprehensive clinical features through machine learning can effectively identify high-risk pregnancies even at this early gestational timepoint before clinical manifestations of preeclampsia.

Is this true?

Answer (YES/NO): NO